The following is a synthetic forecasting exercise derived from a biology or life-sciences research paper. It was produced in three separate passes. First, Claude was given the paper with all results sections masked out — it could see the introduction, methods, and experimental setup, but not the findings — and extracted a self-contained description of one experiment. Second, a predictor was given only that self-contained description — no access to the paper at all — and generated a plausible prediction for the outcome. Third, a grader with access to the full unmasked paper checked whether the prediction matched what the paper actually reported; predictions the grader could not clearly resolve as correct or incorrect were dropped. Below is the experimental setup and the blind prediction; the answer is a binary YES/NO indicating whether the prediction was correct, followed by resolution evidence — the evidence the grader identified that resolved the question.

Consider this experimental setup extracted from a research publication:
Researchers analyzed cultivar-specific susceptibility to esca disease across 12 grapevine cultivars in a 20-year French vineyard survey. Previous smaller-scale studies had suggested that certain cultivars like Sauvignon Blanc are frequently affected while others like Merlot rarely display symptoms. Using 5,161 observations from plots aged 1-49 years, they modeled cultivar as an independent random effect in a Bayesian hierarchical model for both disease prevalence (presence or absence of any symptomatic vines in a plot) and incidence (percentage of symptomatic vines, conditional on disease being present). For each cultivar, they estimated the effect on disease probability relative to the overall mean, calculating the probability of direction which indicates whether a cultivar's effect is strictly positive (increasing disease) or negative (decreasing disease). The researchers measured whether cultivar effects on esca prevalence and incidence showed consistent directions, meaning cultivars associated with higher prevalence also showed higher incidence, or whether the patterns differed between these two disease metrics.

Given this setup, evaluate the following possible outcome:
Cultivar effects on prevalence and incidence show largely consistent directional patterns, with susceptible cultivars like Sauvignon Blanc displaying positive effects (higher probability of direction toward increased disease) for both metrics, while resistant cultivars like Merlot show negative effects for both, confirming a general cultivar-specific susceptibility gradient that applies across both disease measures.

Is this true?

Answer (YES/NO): NO